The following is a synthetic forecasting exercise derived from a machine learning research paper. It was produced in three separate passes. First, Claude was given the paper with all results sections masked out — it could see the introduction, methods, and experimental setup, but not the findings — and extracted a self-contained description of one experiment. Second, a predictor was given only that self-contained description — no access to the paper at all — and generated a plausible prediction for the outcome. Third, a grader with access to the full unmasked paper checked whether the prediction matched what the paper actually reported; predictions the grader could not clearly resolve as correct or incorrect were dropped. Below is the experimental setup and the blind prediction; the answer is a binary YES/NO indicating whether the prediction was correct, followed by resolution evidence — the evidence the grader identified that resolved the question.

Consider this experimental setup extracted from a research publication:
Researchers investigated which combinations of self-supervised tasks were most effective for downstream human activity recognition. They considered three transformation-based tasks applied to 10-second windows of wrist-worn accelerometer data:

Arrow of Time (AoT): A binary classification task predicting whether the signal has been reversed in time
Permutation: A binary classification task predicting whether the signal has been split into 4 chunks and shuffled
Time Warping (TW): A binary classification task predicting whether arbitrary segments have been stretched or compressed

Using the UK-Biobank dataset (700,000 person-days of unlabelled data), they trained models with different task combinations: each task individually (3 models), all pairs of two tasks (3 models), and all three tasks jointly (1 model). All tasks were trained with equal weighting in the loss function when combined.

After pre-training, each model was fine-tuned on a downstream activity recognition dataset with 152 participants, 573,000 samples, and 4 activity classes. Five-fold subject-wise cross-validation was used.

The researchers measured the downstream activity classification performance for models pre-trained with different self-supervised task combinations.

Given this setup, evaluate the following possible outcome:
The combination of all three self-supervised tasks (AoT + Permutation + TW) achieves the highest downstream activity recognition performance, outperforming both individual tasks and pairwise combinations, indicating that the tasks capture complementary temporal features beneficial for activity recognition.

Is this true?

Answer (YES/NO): NO